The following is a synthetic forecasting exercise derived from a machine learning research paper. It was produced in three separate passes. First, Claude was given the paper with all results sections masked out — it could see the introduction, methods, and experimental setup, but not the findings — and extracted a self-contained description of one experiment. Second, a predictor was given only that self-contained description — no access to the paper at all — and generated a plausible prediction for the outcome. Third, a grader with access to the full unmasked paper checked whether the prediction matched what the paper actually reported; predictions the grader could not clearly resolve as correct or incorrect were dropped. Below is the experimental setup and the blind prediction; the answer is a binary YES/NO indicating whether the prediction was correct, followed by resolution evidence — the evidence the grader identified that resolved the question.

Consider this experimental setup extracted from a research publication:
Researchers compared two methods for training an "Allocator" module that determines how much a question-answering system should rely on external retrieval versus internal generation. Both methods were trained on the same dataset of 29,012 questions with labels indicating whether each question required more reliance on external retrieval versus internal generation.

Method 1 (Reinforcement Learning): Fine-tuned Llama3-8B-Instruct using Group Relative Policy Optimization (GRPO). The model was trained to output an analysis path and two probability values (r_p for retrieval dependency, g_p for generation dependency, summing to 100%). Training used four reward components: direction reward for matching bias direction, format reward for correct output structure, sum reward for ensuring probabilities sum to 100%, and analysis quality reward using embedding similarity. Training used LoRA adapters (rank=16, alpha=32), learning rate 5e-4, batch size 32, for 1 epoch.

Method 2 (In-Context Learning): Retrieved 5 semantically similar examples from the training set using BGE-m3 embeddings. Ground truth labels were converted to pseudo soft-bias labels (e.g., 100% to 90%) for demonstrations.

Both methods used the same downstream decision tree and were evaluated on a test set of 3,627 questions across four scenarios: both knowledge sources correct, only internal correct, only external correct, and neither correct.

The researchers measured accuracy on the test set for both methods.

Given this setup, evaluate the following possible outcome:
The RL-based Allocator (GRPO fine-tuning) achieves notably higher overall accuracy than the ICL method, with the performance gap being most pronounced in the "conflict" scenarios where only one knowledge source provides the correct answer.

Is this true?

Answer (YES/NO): NO